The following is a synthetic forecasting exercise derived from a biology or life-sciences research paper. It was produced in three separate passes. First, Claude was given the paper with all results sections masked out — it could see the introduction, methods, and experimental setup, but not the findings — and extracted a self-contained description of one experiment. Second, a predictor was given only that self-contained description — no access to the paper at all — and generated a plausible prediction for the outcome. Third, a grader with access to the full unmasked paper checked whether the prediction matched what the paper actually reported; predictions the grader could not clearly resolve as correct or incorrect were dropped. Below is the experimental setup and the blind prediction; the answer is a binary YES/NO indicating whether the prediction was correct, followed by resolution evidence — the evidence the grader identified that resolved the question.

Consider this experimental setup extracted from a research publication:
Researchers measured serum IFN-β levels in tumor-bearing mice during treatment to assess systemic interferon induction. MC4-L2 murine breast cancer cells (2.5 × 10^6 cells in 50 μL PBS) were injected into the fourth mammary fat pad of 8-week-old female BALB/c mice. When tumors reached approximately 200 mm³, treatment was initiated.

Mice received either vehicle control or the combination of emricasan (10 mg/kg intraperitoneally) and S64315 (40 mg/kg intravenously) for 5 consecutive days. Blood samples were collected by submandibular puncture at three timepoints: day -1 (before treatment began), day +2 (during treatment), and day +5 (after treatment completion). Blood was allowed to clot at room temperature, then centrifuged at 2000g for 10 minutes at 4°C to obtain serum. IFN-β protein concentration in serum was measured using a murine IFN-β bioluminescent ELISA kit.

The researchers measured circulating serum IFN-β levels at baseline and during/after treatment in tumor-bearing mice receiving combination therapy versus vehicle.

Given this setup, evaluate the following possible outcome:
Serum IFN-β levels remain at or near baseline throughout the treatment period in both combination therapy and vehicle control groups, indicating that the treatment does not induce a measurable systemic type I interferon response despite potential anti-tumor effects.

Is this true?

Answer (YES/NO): NO